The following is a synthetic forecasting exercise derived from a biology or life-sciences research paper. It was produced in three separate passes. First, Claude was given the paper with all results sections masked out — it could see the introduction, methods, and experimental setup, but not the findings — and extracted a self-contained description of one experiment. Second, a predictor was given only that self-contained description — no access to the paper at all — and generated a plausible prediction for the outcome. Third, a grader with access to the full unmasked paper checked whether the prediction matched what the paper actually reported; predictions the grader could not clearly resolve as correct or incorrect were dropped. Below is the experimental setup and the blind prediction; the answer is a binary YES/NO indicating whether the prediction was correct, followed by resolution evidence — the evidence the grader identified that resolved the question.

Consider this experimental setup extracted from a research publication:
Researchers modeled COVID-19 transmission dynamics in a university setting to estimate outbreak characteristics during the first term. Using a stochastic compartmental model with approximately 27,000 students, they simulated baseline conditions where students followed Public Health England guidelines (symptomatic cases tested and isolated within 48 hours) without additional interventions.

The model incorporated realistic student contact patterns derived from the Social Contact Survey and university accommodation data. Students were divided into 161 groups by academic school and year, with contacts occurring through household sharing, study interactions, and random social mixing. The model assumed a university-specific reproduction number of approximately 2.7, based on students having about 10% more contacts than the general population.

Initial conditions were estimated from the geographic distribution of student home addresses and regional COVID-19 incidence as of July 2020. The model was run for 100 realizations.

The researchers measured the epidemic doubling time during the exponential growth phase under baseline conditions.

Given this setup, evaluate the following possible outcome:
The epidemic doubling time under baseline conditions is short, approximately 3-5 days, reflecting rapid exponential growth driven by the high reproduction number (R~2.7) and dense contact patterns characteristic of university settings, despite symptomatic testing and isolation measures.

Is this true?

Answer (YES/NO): NO